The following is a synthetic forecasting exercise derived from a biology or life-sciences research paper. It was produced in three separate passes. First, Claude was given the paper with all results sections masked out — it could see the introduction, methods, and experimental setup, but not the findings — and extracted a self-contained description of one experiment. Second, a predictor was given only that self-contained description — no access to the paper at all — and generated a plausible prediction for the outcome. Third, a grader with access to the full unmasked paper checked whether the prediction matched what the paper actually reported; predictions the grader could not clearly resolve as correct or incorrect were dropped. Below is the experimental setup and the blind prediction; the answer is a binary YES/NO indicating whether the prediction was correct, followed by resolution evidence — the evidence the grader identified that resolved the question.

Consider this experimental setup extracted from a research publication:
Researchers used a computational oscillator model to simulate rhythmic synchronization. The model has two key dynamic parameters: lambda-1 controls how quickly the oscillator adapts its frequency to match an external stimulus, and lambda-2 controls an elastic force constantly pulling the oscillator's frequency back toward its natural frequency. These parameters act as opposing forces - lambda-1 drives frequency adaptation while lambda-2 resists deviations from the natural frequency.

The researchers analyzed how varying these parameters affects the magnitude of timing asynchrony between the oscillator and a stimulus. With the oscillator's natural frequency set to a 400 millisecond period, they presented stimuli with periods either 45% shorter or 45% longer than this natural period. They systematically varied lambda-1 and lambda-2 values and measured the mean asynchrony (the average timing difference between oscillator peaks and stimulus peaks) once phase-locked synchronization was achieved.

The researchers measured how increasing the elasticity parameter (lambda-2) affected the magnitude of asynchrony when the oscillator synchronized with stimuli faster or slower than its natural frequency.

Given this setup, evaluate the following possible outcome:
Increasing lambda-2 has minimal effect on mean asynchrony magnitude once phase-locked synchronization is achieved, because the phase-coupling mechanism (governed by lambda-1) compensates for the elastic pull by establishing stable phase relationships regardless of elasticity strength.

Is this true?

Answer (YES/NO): NO